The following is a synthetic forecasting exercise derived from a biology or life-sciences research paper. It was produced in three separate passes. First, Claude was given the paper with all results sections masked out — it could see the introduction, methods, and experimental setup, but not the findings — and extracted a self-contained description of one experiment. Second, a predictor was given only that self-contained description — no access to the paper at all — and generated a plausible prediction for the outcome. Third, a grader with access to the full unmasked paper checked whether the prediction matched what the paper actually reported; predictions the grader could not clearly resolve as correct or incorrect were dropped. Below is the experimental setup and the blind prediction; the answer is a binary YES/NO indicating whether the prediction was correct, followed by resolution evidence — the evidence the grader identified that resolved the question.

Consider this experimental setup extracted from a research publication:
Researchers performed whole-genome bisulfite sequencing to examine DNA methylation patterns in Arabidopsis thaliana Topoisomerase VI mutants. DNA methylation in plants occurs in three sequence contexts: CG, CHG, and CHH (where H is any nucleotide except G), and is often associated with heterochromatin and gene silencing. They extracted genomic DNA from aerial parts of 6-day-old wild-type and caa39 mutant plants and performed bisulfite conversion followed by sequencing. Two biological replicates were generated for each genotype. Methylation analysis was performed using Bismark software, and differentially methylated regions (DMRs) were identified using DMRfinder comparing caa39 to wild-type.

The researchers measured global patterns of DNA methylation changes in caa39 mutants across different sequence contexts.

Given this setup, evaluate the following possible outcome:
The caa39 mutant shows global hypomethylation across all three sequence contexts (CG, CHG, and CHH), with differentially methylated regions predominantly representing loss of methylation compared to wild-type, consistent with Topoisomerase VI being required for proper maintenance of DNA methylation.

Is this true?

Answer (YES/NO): NO